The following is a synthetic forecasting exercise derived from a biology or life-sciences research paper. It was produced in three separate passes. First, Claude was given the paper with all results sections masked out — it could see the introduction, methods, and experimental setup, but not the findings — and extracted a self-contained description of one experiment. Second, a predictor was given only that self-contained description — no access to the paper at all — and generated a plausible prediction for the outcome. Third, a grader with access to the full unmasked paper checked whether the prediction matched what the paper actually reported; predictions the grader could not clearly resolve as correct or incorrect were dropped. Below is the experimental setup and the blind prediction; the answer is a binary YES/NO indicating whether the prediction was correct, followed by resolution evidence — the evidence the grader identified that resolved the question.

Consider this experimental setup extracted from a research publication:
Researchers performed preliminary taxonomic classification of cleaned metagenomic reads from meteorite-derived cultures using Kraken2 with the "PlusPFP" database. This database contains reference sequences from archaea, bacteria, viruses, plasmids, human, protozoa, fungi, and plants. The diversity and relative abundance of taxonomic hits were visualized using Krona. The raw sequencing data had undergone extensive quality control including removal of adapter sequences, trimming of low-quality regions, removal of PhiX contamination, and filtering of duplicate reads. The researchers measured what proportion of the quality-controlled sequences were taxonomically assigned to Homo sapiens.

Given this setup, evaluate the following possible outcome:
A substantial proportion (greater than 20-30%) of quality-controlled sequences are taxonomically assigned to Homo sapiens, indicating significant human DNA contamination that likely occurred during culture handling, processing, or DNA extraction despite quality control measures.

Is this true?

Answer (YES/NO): YES